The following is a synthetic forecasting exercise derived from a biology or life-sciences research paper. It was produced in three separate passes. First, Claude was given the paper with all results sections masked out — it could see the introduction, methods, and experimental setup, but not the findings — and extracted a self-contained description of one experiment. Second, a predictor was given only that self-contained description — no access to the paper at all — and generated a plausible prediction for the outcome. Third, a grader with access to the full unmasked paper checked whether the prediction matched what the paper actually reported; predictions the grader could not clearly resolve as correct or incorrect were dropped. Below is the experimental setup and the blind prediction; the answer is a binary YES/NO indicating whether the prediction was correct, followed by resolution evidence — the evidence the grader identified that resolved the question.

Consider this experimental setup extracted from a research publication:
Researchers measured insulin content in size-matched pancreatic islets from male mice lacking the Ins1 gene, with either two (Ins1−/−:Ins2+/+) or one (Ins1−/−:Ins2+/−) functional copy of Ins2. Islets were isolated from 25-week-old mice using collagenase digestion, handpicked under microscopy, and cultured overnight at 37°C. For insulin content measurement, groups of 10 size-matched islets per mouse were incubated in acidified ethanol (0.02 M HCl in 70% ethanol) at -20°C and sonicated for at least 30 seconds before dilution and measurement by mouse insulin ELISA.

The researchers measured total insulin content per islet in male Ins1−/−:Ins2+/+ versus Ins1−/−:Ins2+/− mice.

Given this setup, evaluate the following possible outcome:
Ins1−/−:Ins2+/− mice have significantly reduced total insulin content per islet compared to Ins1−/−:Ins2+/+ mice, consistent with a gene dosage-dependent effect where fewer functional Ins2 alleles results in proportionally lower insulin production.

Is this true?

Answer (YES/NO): NO